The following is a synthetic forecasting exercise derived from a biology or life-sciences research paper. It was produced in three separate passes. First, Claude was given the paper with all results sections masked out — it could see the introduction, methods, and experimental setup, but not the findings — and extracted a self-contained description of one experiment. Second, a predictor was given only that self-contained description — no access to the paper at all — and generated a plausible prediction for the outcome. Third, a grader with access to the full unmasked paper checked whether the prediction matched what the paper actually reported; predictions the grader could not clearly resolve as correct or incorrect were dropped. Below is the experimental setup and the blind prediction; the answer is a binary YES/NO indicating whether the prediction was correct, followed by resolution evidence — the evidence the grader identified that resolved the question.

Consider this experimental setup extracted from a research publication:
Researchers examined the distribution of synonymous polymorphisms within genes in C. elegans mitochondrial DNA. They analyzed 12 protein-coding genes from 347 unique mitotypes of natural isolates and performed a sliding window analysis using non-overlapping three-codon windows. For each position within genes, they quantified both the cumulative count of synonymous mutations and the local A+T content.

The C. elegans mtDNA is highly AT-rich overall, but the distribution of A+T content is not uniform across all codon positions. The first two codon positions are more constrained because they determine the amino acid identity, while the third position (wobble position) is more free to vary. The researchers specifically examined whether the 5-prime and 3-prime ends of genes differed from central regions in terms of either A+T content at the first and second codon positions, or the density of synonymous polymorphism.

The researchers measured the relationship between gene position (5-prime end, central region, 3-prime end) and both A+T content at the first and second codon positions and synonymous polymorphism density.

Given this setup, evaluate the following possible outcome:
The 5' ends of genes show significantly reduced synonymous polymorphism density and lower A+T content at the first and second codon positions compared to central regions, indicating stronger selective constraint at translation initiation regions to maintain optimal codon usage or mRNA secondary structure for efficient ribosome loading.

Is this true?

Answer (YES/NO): NO